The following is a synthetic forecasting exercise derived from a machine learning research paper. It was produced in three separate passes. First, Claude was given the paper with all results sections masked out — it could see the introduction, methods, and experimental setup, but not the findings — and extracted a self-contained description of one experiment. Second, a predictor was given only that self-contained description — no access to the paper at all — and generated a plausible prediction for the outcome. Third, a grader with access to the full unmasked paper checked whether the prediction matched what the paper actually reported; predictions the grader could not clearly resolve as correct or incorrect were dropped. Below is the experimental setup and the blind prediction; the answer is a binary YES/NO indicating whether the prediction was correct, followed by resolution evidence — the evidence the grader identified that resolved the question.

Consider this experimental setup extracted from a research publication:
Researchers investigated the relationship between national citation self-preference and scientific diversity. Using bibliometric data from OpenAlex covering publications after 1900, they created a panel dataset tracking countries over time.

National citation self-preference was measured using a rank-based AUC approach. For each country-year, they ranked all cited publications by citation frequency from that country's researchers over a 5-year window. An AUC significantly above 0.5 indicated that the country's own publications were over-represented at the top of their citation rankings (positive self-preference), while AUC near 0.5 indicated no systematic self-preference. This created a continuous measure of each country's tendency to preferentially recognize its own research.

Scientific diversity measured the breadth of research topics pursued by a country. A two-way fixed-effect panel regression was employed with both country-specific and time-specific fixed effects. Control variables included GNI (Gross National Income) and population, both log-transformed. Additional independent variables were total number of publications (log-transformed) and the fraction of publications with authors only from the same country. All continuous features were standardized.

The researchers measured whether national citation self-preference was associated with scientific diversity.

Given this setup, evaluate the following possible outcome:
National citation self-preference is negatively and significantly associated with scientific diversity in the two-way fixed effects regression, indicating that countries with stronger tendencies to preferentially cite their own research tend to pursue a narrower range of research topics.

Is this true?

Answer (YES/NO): YES